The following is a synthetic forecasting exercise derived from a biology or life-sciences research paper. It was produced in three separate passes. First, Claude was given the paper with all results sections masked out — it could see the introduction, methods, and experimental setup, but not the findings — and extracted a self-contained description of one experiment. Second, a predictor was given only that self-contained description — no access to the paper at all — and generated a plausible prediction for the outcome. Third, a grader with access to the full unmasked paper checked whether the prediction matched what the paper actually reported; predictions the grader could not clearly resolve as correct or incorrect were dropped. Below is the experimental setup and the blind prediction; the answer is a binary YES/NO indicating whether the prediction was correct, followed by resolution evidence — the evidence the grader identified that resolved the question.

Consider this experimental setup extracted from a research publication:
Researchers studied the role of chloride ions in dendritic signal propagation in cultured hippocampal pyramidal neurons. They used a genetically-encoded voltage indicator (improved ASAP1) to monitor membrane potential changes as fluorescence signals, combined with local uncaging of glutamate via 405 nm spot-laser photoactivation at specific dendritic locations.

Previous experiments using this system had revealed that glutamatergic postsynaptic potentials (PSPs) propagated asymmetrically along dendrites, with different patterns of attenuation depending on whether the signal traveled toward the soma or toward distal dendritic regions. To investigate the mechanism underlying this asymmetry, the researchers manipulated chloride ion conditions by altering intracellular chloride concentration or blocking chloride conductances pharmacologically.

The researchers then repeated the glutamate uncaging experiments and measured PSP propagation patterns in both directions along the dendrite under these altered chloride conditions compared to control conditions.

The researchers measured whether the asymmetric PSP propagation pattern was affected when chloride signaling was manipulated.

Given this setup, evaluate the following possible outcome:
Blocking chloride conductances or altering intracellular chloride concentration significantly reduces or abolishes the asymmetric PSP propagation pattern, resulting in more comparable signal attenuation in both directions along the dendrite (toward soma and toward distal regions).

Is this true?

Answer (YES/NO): YES